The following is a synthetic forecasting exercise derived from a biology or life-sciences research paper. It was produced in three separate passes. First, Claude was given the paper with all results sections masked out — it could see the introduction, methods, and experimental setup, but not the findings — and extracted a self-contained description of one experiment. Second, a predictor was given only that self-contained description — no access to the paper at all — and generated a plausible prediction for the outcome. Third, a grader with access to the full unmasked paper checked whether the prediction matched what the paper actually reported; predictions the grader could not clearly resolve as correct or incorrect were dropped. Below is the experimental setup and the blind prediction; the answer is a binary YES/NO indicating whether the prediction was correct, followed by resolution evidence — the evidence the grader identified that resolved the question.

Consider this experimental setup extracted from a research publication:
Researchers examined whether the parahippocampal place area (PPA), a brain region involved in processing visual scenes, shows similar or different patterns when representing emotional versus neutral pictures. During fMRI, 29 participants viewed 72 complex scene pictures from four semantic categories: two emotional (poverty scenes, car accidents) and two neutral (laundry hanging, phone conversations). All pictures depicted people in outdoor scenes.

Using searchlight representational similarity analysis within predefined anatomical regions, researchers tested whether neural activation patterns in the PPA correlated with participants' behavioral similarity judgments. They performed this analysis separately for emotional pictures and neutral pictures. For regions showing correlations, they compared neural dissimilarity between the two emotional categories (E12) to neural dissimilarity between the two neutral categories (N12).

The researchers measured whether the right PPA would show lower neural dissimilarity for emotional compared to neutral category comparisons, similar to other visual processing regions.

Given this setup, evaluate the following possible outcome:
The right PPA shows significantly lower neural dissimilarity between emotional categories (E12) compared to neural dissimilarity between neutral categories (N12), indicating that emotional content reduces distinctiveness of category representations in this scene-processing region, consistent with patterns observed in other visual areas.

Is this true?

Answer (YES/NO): NO